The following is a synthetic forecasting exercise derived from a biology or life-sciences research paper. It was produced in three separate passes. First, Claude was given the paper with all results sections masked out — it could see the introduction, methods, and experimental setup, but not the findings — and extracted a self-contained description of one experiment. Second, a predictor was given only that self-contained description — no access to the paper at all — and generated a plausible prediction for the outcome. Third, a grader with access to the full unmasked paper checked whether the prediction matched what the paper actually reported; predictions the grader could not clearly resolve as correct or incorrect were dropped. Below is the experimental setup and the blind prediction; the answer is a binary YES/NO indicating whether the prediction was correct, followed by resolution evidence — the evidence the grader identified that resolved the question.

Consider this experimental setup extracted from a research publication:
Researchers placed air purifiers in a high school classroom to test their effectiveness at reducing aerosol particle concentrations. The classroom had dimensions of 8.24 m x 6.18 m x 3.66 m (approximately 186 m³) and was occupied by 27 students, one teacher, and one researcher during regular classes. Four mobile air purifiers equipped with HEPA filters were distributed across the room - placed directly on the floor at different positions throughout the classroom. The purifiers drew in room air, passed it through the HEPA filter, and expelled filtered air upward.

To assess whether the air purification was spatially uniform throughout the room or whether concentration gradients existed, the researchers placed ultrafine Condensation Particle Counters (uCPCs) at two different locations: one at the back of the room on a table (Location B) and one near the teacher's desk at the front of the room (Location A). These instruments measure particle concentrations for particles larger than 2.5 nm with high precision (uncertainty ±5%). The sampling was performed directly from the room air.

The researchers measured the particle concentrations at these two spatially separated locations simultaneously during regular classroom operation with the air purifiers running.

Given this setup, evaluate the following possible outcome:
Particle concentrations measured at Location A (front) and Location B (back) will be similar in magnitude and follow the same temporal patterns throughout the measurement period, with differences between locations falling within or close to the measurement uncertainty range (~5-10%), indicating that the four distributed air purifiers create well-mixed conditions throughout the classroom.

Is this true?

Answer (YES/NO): YES